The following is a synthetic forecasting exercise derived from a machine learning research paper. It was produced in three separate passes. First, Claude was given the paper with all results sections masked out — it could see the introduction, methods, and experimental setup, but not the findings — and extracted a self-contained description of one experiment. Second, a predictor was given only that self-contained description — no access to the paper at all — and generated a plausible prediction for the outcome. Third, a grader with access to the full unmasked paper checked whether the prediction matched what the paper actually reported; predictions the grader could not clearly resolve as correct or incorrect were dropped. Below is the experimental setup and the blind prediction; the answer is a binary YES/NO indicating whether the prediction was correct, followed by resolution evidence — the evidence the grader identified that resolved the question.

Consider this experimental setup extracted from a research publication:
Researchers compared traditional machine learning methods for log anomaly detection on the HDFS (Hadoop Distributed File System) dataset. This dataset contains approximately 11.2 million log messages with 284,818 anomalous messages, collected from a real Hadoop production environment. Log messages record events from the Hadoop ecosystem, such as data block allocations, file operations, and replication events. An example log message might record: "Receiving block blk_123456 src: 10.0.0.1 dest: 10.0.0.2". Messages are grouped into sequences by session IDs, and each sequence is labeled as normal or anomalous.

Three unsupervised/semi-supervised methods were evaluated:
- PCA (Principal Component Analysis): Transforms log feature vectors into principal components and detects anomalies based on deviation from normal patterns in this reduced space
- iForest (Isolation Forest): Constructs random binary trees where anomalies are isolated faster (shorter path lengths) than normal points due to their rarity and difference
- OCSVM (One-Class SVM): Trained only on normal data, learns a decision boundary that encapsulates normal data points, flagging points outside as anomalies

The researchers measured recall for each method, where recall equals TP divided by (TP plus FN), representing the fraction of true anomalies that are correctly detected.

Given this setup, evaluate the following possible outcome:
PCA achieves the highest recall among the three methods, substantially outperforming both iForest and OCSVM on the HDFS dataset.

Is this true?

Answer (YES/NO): NO